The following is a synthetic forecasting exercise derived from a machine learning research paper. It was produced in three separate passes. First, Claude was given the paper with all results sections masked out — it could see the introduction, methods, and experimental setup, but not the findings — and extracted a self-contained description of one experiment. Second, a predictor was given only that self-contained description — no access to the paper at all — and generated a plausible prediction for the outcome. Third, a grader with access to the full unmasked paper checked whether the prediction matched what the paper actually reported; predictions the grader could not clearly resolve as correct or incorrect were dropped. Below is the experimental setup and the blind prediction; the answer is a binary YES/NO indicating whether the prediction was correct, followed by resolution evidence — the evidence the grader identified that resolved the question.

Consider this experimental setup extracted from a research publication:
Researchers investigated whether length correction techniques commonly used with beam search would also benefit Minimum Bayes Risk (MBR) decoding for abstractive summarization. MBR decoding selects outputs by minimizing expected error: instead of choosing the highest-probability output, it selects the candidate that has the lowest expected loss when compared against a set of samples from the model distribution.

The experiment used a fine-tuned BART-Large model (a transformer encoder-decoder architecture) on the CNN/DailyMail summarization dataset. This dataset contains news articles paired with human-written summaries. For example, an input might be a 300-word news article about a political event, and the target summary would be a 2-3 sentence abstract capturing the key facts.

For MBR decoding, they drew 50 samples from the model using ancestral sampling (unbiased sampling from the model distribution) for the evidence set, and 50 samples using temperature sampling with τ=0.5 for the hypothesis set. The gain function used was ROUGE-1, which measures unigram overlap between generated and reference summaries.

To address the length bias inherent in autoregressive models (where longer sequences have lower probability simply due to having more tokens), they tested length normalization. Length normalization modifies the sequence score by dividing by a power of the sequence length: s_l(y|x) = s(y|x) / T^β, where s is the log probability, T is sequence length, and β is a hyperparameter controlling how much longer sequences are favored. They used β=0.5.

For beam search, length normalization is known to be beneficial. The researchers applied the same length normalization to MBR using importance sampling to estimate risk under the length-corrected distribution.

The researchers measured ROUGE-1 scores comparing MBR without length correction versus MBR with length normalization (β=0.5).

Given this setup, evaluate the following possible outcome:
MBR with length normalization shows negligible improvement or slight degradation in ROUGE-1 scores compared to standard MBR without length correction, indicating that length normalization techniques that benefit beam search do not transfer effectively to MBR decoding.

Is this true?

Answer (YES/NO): NO